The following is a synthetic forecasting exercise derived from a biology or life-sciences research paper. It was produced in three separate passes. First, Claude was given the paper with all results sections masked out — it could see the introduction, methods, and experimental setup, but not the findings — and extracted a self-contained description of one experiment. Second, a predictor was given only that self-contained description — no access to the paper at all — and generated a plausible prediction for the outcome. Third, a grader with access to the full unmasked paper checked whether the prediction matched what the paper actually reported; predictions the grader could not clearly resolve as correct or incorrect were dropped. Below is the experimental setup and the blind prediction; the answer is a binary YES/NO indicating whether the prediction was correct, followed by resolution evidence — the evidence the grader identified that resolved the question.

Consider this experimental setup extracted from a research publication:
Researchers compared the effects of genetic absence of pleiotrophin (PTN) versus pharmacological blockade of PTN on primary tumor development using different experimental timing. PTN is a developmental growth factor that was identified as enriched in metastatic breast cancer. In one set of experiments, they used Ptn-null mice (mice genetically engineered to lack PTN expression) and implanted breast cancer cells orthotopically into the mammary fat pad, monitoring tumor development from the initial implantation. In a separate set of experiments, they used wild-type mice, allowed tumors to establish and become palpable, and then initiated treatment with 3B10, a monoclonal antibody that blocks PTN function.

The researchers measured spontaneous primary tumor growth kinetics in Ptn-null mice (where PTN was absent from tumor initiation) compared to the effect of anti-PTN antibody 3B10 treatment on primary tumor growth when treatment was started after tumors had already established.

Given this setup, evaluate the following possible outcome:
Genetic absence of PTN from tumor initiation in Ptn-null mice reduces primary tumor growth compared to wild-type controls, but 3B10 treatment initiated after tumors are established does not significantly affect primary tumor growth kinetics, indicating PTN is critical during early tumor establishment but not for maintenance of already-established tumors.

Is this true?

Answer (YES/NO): YES